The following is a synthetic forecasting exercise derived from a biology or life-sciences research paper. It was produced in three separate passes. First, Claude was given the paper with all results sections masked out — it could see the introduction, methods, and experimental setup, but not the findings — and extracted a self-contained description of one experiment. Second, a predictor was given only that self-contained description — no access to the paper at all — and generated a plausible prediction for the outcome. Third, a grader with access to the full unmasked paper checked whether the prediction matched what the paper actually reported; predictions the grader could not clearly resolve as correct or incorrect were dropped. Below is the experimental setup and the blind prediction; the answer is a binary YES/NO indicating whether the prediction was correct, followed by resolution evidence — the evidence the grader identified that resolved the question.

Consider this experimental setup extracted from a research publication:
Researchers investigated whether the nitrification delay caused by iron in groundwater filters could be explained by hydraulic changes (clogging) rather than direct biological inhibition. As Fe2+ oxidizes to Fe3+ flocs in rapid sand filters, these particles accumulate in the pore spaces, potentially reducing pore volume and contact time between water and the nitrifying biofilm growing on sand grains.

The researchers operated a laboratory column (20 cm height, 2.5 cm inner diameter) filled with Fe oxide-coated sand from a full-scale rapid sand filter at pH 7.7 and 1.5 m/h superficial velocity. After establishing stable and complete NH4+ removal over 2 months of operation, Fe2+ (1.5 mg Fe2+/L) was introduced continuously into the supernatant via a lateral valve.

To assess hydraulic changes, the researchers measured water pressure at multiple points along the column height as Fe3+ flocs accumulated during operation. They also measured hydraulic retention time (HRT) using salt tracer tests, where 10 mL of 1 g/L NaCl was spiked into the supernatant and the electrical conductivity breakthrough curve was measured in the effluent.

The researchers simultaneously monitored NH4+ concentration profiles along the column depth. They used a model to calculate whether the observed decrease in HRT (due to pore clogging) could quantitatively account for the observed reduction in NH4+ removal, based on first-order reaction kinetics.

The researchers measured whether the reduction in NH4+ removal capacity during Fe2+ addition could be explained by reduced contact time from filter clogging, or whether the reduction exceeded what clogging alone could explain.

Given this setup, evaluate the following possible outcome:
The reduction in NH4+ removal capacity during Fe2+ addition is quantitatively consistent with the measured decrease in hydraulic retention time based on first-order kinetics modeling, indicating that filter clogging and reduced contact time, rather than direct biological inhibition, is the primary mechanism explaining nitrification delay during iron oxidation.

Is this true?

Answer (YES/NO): NO